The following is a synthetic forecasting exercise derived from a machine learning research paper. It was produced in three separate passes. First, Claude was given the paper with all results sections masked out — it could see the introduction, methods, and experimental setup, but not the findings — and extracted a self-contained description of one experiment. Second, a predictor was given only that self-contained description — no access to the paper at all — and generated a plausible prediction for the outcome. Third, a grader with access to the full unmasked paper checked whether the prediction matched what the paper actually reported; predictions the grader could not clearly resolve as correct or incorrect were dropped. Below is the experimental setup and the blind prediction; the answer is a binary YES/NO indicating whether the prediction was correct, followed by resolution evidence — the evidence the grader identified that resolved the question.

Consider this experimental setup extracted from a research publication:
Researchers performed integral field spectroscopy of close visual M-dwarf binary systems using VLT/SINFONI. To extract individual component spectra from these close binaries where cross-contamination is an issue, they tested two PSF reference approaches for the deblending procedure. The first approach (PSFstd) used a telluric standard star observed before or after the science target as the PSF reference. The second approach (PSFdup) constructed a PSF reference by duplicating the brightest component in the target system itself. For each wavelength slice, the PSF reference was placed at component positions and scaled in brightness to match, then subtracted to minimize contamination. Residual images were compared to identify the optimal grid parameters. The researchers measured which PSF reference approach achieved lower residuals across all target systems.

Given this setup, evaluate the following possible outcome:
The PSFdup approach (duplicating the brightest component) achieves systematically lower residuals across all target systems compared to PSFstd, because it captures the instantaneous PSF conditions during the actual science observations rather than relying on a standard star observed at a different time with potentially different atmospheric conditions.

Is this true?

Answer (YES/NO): YES